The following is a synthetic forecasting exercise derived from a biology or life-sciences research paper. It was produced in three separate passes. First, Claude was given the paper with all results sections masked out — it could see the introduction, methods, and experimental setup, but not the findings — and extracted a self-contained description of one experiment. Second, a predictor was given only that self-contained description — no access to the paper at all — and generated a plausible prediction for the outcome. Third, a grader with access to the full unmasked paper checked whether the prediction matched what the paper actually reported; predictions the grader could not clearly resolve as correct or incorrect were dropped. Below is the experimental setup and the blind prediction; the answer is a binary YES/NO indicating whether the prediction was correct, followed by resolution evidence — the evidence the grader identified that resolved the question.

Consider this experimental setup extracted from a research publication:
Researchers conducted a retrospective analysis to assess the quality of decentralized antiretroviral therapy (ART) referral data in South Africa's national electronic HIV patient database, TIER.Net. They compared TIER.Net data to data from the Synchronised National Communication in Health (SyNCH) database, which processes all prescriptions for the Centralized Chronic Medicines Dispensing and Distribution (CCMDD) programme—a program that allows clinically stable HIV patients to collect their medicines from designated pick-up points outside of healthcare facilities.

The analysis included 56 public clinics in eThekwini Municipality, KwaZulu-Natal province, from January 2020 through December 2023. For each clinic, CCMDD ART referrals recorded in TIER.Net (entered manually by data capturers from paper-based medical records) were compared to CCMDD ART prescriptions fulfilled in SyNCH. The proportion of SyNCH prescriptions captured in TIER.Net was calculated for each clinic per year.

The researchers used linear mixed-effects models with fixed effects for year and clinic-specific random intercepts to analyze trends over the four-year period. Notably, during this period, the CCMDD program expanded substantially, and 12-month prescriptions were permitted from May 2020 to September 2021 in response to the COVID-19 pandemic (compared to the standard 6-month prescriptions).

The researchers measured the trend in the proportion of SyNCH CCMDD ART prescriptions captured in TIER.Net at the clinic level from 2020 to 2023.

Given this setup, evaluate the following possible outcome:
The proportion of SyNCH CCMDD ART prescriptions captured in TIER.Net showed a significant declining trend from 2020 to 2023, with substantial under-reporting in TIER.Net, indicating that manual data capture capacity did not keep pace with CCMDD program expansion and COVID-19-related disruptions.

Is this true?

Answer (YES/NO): NO